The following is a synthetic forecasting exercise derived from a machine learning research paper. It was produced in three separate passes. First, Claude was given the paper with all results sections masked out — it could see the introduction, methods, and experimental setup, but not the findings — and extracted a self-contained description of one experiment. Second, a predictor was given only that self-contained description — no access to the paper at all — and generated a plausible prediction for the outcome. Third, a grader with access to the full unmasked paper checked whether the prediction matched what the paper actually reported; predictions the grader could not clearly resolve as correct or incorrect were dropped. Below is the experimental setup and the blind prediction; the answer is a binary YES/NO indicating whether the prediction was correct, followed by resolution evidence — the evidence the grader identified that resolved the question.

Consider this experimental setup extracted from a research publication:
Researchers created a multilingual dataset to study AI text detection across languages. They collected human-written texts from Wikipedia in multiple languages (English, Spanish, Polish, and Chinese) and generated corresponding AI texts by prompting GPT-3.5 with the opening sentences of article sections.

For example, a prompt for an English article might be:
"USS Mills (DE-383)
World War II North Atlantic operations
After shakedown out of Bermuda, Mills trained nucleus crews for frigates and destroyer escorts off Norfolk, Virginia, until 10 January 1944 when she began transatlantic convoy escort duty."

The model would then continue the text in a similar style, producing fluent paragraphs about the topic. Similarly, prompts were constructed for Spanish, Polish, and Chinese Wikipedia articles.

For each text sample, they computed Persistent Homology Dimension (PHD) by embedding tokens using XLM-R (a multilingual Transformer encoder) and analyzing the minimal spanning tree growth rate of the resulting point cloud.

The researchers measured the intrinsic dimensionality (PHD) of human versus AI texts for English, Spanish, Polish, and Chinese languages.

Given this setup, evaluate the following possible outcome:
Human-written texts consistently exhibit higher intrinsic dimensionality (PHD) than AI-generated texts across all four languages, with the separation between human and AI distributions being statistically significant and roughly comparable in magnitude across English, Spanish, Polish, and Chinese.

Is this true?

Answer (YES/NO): NO